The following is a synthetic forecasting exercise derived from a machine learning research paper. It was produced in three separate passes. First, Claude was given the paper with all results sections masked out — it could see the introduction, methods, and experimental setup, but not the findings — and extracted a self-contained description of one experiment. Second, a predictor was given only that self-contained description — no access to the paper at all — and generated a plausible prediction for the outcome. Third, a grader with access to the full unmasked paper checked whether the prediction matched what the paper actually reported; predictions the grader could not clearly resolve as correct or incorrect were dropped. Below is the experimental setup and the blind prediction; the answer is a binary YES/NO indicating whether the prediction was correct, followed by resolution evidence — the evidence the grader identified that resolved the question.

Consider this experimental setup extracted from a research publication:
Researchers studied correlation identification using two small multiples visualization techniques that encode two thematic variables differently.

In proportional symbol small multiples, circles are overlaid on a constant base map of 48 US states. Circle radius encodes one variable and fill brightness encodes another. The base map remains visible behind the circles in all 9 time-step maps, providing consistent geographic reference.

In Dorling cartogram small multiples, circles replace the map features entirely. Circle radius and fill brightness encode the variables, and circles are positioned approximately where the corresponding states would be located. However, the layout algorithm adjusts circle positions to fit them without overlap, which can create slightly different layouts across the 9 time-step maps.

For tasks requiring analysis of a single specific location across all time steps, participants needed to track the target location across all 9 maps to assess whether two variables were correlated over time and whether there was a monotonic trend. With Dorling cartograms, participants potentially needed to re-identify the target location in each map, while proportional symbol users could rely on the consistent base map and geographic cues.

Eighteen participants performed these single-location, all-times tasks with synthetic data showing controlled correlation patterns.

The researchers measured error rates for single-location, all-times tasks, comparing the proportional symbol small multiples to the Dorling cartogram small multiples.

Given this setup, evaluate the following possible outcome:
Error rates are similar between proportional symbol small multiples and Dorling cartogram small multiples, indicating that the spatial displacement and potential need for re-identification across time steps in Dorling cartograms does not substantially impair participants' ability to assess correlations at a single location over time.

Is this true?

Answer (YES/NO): YES